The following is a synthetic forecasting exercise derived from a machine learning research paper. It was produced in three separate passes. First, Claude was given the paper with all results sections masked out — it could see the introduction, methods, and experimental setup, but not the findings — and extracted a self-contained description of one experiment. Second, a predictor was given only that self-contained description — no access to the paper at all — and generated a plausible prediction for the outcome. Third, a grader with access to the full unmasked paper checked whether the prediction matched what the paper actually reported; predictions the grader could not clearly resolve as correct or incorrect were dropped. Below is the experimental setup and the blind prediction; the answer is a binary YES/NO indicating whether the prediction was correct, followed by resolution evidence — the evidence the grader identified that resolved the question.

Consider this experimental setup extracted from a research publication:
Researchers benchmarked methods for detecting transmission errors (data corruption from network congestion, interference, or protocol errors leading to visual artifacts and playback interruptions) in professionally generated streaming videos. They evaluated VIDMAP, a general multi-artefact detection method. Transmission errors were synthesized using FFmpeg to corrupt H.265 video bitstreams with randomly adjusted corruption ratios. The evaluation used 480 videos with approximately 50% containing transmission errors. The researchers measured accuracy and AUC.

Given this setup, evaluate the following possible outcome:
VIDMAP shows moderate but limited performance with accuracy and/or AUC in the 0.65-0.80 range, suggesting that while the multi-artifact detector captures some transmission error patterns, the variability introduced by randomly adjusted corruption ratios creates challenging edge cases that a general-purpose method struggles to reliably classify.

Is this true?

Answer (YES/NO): NO